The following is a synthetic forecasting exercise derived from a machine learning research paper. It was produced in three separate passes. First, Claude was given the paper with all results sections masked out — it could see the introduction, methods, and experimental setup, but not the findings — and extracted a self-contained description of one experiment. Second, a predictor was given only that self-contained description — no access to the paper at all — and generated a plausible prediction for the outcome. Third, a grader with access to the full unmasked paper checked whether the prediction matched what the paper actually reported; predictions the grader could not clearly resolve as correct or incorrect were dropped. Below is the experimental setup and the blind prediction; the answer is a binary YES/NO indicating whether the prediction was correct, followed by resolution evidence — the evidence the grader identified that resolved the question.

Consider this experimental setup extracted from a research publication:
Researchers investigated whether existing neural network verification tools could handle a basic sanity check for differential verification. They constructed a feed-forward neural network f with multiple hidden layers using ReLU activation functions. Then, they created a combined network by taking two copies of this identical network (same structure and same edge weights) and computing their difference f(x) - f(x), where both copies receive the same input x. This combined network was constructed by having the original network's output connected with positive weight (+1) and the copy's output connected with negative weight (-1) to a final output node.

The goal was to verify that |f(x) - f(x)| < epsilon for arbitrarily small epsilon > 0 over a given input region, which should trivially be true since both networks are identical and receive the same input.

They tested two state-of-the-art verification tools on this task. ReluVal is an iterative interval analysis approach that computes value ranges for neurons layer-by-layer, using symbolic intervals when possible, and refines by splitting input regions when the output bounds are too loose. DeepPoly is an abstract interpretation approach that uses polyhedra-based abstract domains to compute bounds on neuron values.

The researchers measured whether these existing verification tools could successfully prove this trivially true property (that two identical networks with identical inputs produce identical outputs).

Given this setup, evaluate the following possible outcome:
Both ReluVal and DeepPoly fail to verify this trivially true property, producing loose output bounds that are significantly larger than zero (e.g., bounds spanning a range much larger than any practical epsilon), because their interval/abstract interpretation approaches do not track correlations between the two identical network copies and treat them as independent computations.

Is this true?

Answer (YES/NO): YES